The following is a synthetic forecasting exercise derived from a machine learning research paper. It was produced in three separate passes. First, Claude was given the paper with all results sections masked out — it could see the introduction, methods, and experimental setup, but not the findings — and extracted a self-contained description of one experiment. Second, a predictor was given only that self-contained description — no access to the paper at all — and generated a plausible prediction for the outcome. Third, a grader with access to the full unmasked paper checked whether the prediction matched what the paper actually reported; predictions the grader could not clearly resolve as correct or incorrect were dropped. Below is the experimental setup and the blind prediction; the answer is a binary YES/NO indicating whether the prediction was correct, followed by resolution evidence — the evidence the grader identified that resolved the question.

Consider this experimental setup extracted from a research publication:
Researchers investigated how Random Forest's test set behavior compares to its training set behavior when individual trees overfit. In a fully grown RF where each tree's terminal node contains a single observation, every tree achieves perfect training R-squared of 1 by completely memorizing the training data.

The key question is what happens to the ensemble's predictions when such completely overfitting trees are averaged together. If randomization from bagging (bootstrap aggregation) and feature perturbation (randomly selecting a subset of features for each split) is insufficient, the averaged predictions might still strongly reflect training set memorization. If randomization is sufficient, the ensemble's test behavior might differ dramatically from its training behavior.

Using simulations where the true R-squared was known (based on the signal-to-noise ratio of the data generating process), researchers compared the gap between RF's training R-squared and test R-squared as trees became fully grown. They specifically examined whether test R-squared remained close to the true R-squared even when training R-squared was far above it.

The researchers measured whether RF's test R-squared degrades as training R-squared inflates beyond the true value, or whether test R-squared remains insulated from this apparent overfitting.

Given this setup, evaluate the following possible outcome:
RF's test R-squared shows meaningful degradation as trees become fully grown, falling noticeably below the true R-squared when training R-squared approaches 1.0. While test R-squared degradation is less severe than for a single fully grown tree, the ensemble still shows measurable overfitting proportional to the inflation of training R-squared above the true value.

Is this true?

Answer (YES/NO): NO